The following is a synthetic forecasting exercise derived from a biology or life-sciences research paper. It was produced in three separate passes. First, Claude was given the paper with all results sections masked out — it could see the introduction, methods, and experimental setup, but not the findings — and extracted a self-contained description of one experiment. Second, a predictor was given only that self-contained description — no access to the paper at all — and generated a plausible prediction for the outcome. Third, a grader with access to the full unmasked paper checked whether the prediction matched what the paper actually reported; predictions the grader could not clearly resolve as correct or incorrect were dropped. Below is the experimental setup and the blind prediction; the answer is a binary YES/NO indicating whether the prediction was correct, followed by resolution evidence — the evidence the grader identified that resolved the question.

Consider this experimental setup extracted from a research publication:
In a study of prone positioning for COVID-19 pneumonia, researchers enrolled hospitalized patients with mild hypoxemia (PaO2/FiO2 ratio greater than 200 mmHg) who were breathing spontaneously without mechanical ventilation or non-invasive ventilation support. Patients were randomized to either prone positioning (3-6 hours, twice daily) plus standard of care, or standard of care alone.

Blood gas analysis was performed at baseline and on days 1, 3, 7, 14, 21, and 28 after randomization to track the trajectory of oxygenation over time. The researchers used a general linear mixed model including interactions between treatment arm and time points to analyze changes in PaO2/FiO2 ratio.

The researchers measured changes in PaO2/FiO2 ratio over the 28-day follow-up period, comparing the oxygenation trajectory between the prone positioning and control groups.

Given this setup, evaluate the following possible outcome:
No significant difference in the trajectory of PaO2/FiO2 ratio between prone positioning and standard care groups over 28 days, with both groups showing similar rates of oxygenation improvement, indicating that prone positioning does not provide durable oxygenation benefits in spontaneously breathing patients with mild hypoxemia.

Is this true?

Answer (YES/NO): NO